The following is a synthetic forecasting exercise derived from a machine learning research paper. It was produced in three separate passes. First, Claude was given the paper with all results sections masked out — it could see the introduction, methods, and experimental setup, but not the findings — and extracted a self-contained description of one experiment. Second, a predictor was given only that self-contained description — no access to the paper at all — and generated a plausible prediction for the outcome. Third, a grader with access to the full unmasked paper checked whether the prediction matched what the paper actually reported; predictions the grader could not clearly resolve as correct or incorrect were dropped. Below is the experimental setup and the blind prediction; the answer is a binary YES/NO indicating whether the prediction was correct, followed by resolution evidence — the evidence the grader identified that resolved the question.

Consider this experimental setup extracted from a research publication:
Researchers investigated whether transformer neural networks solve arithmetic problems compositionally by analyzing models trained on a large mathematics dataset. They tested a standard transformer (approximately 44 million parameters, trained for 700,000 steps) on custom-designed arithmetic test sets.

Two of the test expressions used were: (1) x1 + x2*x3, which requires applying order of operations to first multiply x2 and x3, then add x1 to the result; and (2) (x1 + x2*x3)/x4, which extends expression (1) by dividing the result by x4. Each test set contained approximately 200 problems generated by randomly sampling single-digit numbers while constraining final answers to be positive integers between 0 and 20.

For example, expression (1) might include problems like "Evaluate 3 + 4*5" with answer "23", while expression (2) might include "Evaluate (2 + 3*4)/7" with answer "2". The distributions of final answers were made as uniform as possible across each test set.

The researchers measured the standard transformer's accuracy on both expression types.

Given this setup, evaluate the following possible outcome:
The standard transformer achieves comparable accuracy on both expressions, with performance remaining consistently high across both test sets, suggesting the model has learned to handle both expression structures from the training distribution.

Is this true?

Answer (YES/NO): NO